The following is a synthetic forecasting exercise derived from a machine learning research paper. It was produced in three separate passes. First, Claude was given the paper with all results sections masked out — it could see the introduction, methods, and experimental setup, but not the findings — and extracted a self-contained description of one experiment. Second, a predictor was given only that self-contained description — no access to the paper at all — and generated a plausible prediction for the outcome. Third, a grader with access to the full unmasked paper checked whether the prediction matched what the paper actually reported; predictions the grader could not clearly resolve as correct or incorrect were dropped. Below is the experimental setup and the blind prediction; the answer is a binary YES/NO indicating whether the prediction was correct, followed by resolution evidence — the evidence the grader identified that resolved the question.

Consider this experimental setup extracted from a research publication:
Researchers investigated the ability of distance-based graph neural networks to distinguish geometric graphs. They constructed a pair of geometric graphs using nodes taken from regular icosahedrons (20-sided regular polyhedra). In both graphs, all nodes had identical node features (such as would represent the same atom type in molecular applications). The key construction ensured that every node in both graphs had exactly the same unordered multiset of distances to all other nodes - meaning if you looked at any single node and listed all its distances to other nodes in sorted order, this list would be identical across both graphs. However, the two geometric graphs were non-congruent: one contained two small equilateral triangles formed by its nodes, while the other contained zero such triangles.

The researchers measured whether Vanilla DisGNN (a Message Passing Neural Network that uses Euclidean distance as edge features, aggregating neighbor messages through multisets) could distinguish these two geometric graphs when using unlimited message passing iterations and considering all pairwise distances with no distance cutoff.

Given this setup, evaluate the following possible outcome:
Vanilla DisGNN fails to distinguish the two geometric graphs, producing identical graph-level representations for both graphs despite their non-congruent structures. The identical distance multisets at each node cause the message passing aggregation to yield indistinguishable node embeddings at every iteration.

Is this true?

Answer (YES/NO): YES